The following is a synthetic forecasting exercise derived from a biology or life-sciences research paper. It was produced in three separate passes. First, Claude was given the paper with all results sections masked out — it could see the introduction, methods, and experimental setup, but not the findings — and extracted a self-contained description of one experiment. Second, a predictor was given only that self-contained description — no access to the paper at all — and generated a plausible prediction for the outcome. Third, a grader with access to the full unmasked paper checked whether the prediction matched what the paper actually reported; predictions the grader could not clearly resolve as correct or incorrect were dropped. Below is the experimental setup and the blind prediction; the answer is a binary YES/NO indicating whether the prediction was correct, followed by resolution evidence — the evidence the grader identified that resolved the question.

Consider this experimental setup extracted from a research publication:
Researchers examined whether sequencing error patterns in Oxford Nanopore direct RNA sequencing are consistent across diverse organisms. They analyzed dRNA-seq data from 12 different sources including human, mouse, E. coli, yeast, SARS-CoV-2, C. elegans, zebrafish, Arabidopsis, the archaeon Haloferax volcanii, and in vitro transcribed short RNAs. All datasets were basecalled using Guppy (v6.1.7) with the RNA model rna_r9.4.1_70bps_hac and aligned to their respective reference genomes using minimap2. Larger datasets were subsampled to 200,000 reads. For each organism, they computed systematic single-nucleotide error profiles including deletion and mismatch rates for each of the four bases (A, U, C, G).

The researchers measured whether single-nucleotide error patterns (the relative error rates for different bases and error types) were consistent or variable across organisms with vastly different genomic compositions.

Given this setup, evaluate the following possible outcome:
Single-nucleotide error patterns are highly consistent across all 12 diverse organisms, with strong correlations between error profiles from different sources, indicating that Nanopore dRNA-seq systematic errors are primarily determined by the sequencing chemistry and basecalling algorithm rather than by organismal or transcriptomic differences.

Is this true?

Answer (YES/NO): YES